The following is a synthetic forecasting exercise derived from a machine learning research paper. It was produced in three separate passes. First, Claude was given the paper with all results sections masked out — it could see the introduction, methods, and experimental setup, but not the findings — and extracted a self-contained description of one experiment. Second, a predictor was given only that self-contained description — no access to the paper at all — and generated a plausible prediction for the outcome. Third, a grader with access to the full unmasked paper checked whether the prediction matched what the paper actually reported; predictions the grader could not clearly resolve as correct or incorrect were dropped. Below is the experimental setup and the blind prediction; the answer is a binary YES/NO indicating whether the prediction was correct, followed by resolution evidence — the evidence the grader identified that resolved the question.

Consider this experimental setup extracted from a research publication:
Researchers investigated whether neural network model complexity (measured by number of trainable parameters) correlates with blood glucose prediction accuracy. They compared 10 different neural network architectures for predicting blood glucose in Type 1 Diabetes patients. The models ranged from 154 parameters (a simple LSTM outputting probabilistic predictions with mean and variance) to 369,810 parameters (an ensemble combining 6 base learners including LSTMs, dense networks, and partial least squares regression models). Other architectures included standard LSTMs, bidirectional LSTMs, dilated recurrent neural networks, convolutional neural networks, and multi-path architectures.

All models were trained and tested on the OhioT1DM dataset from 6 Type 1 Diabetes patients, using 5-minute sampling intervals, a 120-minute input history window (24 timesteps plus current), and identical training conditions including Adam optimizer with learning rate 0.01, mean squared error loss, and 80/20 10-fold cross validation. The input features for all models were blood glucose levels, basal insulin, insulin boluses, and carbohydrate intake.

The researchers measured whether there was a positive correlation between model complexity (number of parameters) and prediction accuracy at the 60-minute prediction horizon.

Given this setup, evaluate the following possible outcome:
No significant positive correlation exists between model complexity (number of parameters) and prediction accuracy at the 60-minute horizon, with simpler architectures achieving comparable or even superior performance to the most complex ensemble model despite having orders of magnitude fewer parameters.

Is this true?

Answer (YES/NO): YES